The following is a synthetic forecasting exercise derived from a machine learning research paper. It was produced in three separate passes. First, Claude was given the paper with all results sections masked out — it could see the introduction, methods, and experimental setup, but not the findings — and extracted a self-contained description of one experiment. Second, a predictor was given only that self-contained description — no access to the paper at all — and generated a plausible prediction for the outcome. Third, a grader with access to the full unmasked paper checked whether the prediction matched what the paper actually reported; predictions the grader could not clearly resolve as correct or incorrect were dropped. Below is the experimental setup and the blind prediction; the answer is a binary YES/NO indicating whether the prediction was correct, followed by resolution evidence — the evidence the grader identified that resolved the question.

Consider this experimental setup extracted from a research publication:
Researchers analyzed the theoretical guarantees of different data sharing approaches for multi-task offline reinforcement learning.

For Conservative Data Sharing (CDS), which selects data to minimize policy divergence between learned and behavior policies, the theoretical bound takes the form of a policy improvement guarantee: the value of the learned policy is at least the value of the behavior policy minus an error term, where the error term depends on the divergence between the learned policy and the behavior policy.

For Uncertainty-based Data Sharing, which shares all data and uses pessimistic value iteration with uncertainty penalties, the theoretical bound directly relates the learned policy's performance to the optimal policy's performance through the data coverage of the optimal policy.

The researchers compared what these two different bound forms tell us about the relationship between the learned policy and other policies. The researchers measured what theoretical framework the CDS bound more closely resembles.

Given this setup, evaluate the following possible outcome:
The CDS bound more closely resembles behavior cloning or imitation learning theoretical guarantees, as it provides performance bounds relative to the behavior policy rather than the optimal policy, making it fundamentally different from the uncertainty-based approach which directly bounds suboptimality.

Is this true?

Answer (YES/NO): YES